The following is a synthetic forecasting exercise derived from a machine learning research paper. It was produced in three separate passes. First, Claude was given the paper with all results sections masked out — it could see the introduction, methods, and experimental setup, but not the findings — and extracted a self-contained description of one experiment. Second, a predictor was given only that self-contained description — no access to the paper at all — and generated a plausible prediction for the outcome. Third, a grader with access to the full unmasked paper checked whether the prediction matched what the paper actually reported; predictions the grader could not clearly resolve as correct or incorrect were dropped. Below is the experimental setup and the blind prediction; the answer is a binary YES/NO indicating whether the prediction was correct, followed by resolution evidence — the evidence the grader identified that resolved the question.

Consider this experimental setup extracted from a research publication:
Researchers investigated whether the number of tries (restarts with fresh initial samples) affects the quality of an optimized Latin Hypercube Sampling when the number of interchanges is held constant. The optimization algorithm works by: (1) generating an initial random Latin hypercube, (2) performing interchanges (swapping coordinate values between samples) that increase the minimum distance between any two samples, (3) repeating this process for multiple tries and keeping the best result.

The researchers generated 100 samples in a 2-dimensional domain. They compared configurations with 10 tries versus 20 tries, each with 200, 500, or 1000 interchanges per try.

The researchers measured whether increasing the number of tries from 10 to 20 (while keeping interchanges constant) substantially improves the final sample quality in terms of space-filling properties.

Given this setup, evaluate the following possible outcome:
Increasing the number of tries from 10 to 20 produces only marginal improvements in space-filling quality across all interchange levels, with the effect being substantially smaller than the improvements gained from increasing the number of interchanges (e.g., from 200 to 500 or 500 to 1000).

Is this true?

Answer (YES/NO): YES